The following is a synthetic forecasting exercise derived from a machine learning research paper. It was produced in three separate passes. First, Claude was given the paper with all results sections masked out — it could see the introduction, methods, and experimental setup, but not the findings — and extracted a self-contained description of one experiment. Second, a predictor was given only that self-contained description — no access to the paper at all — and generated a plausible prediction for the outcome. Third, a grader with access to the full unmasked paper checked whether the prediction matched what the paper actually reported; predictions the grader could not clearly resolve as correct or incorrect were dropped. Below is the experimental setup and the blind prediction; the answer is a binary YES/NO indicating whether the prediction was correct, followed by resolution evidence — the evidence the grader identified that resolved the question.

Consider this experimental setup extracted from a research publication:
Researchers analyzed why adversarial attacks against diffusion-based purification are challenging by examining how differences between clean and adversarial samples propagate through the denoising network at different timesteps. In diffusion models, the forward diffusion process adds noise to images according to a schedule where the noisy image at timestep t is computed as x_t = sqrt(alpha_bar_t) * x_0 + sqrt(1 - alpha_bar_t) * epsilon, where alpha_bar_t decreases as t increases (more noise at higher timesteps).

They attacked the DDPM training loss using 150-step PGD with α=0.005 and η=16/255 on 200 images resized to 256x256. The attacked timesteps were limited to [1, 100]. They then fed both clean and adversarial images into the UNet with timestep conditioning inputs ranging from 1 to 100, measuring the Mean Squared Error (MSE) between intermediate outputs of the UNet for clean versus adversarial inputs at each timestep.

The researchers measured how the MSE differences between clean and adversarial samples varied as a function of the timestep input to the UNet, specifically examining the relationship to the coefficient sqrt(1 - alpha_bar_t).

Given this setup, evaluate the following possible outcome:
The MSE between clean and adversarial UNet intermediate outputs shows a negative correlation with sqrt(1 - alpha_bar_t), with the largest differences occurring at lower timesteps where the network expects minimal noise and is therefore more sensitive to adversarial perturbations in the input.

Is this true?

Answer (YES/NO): NO